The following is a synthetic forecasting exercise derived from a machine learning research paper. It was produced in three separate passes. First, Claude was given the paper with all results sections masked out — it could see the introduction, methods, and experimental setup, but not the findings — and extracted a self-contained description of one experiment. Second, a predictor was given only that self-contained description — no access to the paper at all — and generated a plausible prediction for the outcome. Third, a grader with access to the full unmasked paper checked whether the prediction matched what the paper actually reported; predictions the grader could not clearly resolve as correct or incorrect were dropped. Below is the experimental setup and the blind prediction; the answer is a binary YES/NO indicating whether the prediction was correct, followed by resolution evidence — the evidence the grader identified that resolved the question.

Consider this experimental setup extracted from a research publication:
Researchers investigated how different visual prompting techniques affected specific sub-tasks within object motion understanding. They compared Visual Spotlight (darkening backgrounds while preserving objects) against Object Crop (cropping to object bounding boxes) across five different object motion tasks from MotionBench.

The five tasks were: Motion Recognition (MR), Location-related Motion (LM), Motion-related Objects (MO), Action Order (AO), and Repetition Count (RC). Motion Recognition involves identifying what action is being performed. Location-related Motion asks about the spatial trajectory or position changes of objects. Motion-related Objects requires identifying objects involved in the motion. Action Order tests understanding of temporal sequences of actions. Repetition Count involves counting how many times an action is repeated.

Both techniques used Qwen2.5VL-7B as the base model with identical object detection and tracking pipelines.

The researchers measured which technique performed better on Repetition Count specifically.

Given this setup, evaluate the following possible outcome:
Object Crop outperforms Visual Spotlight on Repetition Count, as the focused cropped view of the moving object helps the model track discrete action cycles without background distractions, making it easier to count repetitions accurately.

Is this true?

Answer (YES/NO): YES